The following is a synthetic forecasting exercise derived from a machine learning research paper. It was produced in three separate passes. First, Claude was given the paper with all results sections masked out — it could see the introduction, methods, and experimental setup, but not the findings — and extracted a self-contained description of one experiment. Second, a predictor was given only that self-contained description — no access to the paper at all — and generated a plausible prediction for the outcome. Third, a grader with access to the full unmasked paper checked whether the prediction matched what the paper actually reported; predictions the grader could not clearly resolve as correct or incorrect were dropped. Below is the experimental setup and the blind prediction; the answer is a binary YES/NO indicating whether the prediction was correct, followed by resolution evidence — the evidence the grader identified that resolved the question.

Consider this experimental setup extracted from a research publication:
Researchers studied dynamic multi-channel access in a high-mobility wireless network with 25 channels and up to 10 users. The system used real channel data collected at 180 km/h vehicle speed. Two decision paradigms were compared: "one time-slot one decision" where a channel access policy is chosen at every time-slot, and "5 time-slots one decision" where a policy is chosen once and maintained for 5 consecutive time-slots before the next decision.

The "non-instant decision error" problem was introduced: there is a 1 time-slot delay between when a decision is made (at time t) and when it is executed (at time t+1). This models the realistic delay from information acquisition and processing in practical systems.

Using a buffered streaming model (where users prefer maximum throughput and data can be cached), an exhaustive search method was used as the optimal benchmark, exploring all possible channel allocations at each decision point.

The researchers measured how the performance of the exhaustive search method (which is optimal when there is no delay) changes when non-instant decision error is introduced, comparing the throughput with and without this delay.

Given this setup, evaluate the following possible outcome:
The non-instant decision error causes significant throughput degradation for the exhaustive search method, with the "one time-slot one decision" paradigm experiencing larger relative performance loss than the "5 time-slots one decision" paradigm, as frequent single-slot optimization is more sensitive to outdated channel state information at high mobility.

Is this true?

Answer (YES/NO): NO